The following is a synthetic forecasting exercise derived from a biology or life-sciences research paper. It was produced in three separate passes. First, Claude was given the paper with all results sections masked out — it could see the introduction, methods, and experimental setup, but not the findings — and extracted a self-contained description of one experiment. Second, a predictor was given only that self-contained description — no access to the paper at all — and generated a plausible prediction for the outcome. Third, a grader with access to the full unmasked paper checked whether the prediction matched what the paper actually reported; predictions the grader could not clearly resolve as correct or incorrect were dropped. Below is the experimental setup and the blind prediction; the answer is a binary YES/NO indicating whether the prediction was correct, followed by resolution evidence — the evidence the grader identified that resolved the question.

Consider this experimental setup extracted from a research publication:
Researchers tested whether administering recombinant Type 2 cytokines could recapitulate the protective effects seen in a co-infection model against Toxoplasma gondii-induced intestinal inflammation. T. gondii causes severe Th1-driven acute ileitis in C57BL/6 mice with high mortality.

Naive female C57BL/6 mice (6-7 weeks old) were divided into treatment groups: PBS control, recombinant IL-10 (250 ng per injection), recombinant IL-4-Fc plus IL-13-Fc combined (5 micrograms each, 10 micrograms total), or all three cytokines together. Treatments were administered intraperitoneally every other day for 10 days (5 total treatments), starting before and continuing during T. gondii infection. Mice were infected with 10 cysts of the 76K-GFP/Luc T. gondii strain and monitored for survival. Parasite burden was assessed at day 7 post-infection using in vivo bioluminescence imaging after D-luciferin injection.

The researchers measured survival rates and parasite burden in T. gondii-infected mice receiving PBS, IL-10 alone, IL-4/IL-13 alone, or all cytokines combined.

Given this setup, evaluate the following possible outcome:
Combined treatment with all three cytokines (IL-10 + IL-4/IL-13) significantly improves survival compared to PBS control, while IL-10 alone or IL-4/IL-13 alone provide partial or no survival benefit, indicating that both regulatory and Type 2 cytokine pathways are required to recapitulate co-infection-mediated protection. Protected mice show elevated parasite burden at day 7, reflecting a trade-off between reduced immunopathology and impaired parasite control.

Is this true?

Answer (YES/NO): NO